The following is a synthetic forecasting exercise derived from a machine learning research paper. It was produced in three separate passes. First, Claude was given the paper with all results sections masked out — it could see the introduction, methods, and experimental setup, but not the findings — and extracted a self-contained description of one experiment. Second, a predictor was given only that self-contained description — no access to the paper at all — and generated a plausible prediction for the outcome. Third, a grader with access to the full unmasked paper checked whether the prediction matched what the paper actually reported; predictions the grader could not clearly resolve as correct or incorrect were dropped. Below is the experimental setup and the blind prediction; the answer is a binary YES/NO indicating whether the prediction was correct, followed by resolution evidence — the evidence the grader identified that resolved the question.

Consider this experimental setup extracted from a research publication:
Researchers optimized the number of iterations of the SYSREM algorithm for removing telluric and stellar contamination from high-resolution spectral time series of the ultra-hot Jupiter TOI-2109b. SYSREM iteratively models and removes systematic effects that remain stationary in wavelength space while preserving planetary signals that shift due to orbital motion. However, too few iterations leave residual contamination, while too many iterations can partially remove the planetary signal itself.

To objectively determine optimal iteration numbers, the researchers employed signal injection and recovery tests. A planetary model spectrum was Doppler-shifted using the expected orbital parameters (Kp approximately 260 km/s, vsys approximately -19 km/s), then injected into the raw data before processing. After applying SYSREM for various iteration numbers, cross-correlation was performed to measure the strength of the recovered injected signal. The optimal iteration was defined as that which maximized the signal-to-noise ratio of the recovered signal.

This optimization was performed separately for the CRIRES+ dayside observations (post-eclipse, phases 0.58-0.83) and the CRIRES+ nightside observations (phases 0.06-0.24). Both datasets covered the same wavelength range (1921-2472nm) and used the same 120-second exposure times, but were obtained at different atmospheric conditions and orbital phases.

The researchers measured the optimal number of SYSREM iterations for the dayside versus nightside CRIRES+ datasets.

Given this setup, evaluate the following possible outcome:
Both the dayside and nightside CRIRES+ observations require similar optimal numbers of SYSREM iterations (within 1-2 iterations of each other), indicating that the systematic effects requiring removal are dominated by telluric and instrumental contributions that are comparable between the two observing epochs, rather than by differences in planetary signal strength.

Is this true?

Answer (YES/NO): NO